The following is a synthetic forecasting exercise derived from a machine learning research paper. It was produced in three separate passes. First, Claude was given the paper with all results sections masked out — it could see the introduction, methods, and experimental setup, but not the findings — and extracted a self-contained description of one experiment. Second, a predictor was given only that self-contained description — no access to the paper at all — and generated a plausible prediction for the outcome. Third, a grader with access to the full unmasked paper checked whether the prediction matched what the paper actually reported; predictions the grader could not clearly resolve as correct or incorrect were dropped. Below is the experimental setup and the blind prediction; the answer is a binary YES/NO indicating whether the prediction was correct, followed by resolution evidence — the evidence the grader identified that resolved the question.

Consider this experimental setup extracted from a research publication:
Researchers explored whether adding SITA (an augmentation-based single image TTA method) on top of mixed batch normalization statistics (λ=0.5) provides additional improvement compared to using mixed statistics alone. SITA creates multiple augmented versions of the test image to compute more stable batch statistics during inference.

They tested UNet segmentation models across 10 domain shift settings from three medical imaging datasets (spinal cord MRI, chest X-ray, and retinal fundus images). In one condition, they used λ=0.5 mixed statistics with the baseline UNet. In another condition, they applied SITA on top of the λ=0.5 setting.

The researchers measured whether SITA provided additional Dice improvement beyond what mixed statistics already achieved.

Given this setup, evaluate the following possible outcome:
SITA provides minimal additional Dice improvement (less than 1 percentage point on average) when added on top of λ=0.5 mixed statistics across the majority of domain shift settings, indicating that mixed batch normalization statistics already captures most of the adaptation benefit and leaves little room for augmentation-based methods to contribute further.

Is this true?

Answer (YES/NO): YES